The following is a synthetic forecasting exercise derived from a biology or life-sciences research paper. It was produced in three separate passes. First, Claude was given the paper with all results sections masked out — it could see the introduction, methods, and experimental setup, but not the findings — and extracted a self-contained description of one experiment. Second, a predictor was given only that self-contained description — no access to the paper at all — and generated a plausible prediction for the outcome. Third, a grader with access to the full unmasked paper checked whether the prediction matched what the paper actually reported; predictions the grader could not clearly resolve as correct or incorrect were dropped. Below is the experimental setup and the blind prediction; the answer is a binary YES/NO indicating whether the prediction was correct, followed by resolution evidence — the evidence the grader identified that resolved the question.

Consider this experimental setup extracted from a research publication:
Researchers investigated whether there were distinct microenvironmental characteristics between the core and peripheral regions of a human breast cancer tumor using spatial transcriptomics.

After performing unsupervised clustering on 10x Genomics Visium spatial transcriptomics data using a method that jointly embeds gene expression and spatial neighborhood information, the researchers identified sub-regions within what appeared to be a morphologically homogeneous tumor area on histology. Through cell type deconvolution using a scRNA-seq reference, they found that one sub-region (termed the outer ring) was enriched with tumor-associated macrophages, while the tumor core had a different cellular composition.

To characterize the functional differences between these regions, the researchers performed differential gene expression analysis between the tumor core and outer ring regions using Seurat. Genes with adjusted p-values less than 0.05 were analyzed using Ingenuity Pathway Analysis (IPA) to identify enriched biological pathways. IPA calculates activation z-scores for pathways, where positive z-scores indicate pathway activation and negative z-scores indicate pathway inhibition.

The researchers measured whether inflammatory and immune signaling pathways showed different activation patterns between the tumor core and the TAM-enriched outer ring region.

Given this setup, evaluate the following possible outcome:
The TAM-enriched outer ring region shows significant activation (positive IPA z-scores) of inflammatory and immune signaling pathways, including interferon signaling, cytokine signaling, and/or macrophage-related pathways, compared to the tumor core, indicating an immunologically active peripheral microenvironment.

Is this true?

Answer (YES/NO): NO